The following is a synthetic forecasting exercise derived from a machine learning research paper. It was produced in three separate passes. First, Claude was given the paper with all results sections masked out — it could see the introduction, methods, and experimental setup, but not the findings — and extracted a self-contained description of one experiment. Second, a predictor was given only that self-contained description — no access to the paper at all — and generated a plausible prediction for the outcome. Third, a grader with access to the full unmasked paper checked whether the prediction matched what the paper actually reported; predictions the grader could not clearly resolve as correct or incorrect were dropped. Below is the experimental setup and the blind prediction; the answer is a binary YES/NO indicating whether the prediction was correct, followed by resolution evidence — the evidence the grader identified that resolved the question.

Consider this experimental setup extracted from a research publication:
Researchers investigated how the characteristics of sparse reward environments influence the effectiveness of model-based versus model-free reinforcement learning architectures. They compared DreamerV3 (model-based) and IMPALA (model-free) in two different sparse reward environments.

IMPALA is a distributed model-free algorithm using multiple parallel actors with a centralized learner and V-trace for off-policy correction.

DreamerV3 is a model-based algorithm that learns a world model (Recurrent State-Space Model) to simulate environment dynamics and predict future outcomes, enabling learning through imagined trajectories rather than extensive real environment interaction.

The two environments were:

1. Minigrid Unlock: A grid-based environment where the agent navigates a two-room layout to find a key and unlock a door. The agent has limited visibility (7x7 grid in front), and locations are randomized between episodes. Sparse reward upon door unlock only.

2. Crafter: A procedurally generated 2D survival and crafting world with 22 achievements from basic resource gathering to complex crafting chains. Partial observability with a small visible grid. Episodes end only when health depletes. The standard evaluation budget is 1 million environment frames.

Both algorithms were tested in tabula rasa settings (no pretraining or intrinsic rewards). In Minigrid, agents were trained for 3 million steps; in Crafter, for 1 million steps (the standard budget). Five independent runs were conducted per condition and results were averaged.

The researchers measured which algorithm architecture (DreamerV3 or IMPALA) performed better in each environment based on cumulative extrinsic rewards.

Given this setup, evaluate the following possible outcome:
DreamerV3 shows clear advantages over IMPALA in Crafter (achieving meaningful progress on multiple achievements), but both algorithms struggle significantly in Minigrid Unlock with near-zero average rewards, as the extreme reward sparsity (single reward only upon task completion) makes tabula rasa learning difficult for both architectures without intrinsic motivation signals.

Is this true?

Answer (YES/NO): NO